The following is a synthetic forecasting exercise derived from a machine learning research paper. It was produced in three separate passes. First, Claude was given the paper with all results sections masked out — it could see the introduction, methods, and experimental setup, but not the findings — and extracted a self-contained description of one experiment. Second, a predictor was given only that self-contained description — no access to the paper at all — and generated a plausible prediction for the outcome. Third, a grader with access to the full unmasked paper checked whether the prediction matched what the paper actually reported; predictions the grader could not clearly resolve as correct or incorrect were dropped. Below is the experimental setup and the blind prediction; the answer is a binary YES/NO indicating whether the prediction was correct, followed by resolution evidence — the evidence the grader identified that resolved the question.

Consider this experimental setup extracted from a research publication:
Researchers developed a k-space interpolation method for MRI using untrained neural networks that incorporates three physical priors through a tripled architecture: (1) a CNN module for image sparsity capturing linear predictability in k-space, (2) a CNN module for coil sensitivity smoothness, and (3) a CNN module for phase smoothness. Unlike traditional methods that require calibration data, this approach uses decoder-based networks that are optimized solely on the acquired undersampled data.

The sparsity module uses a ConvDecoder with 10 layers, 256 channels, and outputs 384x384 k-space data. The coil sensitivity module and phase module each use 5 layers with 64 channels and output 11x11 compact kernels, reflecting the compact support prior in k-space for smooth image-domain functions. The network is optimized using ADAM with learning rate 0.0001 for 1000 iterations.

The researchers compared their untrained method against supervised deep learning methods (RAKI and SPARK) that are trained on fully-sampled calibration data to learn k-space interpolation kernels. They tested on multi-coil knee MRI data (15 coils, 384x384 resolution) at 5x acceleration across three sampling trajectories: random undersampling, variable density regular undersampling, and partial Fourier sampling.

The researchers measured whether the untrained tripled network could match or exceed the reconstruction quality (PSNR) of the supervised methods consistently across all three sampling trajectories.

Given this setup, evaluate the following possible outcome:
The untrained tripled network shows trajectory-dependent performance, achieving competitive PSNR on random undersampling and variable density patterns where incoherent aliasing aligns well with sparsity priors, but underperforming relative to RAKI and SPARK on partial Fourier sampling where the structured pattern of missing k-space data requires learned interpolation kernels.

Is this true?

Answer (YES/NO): NO